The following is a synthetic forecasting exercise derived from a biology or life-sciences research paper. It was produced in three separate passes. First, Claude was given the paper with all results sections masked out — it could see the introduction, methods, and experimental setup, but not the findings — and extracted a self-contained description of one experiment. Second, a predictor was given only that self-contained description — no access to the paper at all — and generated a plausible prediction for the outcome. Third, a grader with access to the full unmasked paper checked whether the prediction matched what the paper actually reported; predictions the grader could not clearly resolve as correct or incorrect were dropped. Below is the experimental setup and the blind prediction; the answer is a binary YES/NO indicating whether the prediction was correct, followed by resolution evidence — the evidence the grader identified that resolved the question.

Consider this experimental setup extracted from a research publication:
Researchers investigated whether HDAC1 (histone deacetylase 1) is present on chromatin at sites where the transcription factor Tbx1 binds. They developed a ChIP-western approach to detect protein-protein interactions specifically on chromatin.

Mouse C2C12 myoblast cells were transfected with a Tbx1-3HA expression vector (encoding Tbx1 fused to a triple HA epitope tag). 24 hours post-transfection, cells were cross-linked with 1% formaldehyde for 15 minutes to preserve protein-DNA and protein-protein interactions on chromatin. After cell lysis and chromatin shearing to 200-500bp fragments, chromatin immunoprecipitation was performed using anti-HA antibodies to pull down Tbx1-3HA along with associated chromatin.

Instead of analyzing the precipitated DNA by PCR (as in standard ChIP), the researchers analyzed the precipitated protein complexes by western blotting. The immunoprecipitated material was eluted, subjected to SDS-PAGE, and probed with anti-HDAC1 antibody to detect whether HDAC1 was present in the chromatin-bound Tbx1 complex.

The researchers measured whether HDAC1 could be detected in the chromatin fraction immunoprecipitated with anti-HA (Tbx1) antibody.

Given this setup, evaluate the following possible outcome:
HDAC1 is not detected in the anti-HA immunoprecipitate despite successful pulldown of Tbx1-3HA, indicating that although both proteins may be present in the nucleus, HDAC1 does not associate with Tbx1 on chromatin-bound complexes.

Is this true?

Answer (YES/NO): YES